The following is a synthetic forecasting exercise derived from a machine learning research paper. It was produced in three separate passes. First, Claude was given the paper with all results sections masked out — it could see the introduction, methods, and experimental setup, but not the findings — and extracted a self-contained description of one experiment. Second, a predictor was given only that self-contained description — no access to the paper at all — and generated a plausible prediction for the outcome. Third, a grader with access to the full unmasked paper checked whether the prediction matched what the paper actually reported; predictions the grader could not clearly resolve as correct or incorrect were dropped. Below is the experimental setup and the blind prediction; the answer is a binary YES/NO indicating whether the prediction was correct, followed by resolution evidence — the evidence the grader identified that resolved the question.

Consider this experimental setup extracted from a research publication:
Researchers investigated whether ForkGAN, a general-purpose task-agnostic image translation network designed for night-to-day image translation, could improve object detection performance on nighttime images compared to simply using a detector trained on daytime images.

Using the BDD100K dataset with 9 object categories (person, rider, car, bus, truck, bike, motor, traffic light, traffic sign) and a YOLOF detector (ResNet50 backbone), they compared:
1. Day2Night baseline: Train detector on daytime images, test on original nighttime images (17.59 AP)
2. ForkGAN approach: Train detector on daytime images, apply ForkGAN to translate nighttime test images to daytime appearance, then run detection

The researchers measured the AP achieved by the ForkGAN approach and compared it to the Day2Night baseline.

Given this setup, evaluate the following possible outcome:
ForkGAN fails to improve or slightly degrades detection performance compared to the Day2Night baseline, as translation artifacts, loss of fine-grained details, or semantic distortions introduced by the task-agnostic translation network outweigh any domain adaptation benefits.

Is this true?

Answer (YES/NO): NO